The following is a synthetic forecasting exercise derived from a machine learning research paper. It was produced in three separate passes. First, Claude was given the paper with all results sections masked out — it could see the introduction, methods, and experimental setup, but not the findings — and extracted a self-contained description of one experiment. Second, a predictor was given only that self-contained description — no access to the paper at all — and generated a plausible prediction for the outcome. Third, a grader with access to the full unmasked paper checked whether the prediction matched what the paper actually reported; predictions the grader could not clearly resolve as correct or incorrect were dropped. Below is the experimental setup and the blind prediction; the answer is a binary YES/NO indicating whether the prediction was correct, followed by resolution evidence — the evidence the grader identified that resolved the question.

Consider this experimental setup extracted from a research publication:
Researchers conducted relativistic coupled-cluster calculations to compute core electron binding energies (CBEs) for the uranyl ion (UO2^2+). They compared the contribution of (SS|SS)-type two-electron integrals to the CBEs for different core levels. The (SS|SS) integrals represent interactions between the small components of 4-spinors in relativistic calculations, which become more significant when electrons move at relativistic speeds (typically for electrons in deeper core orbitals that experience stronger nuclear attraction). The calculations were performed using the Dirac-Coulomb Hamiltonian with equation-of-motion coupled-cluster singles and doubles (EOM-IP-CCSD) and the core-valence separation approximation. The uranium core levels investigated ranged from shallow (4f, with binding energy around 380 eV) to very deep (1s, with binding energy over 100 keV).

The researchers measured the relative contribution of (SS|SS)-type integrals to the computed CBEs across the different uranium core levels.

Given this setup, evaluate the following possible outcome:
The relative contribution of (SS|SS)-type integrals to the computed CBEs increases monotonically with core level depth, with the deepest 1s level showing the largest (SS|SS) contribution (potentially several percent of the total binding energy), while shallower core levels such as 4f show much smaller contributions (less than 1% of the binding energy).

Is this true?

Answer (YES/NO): NO